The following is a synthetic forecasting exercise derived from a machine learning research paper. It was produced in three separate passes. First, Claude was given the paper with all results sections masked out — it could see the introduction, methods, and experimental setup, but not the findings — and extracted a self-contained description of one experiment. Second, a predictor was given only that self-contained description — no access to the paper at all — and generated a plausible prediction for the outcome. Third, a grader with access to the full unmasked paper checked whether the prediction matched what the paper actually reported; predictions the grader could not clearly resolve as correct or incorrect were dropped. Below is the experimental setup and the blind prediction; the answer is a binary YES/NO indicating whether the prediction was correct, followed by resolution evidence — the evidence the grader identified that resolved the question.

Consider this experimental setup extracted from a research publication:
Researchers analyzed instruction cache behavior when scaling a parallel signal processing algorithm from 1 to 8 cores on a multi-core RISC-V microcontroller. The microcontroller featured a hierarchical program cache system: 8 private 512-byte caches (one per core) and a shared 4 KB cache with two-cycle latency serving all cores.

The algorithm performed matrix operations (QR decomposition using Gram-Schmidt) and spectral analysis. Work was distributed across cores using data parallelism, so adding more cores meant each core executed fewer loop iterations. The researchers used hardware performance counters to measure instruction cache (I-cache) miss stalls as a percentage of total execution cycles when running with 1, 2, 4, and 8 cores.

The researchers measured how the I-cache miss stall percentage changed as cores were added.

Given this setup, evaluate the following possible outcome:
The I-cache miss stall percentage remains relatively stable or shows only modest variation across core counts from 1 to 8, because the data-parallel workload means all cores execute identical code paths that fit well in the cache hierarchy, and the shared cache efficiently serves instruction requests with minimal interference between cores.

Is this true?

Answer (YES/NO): NO